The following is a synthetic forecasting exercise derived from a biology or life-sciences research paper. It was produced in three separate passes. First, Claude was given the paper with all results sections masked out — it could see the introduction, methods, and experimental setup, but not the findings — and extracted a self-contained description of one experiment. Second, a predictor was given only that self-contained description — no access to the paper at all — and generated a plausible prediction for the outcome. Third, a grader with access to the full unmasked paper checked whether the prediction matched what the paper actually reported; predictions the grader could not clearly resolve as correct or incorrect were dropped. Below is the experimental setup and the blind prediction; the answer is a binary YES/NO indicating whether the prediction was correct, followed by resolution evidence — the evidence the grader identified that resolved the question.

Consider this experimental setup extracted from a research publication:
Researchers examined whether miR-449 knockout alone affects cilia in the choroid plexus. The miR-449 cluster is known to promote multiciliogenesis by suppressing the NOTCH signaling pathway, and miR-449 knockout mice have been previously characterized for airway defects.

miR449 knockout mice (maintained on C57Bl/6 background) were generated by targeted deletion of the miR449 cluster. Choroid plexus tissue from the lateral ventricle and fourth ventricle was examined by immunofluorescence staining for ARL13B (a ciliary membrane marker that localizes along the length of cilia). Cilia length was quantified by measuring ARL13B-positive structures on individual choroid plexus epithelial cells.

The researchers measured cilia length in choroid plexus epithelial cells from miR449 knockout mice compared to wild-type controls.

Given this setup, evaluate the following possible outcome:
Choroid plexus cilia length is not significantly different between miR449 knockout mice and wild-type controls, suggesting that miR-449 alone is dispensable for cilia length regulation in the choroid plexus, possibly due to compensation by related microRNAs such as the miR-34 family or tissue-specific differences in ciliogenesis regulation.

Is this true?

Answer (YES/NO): NO